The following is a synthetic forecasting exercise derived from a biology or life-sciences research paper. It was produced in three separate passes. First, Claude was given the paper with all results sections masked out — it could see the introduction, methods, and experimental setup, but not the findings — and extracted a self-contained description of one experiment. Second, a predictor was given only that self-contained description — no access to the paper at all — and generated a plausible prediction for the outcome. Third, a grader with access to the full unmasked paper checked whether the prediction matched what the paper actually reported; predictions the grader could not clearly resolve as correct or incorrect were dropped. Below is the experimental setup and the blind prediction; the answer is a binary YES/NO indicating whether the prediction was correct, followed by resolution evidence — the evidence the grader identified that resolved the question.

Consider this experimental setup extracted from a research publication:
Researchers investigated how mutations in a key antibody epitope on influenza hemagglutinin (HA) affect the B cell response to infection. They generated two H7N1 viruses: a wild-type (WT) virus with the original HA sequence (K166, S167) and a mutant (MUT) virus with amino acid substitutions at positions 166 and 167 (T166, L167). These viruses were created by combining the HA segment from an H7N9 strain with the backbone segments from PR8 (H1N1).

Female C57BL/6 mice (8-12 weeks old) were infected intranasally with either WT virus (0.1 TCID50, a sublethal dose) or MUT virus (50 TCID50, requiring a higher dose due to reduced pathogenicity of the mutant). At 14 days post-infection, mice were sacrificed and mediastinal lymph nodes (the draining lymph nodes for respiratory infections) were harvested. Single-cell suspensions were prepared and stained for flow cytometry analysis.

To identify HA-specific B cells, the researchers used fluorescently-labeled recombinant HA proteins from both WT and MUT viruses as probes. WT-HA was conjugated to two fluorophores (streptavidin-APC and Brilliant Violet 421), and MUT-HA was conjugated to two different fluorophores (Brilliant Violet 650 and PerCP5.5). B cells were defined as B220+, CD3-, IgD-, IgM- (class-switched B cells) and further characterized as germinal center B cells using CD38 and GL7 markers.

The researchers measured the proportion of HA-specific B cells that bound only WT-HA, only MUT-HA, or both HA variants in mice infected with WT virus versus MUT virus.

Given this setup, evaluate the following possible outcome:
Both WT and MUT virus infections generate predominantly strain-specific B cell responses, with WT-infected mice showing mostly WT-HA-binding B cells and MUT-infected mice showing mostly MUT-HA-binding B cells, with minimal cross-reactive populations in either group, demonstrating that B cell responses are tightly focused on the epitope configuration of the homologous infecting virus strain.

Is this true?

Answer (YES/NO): NO